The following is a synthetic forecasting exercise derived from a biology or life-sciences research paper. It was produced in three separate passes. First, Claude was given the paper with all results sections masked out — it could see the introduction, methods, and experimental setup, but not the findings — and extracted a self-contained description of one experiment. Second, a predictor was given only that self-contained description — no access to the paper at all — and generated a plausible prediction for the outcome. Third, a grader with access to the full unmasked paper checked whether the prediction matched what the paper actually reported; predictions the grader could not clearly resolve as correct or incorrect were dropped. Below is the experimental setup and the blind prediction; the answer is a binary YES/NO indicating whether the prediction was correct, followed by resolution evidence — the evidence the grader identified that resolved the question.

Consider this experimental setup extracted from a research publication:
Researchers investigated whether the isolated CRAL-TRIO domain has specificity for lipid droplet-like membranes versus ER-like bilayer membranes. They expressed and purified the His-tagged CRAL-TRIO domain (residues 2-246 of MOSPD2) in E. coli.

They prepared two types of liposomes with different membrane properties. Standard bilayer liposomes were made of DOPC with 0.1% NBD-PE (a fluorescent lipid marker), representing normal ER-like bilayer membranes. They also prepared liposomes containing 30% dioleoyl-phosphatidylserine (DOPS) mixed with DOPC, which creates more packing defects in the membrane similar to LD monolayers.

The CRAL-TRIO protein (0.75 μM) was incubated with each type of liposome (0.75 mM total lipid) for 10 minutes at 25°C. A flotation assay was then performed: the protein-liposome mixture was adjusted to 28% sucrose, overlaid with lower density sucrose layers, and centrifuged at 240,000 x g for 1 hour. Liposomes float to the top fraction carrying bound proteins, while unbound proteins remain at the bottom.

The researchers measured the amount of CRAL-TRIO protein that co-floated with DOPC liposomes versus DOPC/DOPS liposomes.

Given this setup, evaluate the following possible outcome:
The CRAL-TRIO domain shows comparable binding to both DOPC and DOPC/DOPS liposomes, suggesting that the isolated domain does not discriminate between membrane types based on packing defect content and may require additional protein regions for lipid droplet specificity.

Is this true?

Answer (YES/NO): NO